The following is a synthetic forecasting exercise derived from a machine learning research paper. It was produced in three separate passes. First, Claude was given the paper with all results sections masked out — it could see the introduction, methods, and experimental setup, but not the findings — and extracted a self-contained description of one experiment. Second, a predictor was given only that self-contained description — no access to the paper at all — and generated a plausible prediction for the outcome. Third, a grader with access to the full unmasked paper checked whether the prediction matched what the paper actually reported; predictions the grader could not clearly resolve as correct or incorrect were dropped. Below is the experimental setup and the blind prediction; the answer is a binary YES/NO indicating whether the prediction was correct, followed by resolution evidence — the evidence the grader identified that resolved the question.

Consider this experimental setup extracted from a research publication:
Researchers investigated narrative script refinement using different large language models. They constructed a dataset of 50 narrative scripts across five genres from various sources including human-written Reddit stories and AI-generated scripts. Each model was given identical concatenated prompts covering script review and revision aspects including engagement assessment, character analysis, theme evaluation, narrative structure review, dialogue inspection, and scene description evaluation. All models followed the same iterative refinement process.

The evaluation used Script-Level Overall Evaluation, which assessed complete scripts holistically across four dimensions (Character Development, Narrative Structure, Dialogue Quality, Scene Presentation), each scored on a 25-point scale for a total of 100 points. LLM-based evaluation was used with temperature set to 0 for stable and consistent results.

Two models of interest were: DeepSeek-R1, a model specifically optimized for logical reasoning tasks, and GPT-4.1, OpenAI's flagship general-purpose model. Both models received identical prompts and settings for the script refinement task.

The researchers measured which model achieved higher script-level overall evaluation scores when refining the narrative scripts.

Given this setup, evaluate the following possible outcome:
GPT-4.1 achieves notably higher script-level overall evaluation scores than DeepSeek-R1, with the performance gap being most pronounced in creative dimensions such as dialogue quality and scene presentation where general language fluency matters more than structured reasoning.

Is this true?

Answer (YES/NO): NO